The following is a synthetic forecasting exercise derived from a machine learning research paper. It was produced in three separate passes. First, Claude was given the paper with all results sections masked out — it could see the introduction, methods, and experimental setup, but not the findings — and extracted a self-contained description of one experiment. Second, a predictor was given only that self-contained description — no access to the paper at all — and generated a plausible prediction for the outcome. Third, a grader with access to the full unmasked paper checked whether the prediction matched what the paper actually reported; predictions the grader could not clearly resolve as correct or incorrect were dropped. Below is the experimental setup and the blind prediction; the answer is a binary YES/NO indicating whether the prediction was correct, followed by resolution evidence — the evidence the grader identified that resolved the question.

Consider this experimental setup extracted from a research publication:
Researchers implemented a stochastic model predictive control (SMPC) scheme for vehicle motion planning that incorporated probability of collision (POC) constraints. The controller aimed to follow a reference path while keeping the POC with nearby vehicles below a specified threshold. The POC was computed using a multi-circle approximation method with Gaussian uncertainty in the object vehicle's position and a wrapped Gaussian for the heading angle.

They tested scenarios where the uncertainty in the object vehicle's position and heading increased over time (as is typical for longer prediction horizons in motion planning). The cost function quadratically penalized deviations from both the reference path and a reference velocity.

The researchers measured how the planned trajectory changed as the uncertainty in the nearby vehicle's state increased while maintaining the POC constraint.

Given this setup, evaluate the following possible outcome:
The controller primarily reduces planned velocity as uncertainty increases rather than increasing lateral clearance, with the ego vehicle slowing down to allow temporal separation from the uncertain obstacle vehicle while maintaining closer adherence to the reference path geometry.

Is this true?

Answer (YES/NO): NO